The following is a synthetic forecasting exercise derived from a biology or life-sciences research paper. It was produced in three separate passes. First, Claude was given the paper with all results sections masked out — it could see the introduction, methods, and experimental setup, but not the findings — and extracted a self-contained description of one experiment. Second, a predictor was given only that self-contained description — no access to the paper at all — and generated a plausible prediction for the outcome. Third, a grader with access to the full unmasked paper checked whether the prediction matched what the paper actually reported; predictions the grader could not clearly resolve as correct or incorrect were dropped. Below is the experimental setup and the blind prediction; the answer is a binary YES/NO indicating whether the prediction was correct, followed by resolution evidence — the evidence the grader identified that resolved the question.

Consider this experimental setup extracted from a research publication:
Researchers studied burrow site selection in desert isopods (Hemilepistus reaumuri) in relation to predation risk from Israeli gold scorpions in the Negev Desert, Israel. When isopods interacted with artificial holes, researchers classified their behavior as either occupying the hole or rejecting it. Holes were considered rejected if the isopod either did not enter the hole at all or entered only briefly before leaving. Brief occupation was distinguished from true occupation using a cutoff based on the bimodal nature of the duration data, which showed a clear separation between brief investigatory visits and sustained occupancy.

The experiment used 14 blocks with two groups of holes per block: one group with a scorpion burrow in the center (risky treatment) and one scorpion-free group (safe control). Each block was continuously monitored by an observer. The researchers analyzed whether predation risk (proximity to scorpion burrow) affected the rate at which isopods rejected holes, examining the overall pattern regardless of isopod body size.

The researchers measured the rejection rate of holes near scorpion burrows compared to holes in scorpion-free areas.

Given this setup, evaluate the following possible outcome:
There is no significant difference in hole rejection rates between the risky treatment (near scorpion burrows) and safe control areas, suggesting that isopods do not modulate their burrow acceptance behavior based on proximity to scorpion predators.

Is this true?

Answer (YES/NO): YES